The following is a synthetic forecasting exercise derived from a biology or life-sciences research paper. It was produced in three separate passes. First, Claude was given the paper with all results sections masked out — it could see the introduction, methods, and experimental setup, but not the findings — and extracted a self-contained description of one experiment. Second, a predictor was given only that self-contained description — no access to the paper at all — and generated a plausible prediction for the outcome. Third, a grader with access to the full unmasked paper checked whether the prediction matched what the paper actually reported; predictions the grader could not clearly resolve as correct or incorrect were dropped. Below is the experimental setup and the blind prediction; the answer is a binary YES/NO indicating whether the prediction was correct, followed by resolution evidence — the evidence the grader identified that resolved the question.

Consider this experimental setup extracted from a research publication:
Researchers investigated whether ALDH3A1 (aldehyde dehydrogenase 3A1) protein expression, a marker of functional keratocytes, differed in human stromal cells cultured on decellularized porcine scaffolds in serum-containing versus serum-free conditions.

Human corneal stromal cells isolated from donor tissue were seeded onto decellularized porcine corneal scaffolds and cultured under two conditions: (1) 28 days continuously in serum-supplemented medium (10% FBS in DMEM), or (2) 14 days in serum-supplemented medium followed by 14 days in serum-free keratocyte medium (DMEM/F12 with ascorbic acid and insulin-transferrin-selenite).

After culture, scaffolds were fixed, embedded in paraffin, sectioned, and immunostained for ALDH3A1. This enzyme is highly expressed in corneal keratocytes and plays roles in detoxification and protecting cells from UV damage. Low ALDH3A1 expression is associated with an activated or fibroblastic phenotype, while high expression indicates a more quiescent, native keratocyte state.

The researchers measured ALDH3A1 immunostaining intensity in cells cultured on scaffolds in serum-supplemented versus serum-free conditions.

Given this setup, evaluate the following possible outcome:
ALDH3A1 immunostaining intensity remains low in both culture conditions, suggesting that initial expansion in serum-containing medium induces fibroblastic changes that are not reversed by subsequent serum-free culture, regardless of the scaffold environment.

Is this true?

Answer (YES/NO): NO